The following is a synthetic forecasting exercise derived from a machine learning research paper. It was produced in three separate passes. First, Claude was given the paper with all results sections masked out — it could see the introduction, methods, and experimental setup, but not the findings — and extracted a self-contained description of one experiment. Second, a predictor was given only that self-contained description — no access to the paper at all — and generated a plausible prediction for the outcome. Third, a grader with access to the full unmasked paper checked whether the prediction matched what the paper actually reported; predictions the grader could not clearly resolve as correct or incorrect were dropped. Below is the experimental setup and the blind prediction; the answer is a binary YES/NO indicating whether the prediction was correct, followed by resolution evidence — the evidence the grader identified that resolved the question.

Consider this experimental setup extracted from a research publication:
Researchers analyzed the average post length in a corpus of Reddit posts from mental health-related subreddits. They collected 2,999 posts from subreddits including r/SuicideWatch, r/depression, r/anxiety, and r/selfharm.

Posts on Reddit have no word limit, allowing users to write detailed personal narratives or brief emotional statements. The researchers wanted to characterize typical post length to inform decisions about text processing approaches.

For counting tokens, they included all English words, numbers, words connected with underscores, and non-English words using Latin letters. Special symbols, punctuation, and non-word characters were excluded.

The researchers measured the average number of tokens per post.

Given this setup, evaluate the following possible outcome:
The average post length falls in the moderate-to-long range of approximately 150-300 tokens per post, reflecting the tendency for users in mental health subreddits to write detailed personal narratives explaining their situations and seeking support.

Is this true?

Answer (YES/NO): YES